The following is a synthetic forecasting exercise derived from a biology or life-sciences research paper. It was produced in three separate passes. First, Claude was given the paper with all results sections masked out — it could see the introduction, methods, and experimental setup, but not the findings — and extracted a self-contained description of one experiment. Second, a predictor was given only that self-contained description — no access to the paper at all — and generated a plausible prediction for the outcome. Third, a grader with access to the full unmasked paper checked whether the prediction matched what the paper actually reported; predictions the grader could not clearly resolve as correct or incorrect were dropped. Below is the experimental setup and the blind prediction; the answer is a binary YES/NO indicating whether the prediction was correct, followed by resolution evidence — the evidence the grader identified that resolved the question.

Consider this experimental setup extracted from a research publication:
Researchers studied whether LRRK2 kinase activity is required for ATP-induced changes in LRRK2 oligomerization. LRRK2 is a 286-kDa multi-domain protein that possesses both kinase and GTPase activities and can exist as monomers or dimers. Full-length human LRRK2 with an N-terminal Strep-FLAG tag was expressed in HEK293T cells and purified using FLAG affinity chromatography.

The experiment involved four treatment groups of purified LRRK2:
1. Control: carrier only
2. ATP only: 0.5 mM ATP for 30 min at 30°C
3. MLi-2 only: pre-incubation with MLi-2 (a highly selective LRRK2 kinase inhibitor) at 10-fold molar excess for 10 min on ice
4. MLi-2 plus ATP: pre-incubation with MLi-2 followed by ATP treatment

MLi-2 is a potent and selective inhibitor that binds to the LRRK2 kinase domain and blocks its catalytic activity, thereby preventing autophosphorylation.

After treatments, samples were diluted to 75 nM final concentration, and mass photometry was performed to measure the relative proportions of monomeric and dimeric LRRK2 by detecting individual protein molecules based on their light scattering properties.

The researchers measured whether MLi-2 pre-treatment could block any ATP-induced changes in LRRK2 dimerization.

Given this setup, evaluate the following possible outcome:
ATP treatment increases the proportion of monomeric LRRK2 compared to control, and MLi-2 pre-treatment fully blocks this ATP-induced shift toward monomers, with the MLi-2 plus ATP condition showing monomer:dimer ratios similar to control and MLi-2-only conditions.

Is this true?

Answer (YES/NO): YES